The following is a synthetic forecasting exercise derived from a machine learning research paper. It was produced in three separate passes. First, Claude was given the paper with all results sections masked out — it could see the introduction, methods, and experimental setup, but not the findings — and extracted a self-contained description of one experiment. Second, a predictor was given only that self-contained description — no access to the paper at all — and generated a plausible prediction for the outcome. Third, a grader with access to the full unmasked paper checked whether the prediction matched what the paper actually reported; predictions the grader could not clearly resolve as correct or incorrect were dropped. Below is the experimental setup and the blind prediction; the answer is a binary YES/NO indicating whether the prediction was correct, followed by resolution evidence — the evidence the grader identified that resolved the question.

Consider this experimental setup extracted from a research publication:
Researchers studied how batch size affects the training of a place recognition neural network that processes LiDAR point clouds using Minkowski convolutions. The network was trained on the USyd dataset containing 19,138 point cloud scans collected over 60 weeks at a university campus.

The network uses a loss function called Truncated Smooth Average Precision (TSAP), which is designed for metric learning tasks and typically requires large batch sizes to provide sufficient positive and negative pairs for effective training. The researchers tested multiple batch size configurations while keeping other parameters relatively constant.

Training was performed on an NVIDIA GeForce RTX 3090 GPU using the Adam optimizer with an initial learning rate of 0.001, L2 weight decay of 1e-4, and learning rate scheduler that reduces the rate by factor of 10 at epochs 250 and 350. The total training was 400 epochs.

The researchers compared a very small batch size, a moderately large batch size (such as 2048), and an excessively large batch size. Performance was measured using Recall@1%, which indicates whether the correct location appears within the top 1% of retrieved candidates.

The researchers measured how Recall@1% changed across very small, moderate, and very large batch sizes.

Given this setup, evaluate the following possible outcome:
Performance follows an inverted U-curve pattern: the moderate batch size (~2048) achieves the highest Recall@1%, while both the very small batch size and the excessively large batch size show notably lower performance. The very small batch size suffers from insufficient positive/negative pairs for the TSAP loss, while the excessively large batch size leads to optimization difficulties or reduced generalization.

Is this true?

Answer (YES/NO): YES